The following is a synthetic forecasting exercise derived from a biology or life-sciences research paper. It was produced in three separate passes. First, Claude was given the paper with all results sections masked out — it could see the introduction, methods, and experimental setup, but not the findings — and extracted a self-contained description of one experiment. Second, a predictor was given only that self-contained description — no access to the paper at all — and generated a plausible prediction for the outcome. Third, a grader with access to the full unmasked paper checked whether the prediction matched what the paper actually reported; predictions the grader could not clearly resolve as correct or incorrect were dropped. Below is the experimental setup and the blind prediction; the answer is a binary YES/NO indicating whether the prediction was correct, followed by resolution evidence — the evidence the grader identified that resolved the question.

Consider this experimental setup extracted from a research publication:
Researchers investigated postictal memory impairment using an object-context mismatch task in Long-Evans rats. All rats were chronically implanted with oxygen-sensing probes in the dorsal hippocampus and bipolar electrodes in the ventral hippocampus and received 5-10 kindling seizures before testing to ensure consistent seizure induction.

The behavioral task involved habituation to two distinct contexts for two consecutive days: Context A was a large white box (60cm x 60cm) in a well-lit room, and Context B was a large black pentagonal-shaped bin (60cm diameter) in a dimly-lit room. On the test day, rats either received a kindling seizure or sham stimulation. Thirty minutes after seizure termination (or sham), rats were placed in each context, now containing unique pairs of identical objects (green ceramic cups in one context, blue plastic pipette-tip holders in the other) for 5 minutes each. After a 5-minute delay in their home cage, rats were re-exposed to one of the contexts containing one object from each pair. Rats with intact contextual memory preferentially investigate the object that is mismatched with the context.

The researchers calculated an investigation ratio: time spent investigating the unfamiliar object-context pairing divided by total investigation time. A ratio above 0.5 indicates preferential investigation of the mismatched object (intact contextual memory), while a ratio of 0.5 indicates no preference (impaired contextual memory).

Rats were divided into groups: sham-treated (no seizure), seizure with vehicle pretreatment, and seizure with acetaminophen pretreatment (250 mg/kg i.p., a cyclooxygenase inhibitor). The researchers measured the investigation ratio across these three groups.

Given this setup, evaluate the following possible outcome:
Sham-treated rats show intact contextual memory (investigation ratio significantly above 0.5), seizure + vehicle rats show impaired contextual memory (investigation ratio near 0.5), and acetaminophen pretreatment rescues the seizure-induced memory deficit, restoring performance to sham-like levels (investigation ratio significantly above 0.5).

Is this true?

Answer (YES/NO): YES